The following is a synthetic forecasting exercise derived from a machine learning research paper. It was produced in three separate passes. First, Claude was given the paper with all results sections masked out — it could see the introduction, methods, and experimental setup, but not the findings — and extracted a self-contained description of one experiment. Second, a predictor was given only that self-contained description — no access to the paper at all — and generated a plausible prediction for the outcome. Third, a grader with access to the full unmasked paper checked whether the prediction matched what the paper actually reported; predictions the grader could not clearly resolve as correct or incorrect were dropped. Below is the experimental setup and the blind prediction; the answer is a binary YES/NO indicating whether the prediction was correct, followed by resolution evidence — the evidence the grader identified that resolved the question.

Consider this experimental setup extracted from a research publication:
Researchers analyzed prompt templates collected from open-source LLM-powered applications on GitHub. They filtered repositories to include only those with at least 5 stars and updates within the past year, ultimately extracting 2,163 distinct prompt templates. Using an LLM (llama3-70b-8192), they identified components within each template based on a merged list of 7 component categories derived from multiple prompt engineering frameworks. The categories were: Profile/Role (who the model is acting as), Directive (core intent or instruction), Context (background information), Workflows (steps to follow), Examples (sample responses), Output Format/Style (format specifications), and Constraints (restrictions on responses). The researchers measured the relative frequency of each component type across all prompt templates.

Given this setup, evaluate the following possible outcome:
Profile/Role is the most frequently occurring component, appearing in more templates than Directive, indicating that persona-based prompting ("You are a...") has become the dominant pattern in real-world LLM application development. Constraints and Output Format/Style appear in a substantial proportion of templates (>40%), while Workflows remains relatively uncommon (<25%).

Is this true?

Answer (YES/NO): NO